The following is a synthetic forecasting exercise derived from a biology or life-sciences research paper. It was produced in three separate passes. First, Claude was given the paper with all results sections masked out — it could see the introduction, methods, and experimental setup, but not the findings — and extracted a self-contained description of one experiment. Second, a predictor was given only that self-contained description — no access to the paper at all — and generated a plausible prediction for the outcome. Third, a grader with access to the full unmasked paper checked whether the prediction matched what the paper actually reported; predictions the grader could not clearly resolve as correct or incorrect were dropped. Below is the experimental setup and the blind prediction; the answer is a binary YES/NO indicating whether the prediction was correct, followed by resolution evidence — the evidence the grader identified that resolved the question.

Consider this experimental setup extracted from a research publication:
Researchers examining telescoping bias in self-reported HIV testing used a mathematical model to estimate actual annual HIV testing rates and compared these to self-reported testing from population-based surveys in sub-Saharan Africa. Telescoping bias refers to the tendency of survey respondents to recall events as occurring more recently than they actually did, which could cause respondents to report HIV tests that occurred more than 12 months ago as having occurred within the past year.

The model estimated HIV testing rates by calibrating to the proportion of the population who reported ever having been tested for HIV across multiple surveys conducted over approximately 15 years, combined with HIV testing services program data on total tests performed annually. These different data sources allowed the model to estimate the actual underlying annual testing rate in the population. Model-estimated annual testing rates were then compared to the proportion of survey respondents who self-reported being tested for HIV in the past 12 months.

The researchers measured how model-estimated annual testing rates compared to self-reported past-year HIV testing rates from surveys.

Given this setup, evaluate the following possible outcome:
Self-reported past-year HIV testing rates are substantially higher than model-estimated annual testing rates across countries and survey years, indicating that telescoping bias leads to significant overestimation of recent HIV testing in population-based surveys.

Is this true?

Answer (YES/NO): YES